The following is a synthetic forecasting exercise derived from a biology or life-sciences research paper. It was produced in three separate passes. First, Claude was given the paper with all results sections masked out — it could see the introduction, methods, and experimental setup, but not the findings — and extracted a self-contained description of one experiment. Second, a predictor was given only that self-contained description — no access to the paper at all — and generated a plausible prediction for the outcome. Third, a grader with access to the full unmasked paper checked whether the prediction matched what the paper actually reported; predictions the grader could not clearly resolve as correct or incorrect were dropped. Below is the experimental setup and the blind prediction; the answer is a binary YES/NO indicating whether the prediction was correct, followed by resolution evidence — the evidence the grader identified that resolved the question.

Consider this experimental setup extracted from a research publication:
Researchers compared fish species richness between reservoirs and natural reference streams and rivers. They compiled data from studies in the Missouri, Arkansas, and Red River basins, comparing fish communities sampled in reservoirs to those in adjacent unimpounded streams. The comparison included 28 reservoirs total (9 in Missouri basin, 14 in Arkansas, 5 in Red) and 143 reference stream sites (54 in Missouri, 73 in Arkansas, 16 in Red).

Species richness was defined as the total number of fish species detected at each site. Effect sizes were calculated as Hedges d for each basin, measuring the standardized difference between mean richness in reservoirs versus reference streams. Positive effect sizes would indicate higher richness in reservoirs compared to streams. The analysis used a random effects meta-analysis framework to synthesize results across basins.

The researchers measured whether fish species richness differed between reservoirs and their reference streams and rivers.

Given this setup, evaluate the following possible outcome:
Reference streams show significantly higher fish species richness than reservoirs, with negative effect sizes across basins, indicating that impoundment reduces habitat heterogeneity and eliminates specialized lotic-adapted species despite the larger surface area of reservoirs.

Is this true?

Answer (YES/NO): NO